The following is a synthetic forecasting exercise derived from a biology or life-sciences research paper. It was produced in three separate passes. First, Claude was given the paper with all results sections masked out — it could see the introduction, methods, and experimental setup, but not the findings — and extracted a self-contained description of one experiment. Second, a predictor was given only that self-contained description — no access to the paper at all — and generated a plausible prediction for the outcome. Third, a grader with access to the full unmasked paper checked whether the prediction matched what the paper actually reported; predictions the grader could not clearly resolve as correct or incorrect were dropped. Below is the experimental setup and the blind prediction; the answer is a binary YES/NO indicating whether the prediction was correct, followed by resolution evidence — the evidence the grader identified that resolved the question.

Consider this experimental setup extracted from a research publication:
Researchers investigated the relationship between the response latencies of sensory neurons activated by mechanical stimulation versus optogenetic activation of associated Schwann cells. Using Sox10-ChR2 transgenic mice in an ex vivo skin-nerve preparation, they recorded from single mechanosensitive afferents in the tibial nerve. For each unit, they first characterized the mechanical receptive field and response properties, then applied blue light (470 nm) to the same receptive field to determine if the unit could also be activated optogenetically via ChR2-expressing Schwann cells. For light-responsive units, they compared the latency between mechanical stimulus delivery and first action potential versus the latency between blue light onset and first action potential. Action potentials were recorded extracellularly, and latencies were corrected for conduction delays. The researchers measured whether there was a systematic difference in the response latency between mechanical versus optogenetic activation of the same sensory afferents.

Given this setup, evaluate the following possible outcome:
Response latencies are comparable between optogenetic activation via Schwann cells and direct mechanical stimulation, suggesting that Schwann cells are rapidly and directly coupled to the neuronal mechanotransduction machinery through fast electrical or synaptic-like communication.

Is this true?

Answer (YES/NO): NO